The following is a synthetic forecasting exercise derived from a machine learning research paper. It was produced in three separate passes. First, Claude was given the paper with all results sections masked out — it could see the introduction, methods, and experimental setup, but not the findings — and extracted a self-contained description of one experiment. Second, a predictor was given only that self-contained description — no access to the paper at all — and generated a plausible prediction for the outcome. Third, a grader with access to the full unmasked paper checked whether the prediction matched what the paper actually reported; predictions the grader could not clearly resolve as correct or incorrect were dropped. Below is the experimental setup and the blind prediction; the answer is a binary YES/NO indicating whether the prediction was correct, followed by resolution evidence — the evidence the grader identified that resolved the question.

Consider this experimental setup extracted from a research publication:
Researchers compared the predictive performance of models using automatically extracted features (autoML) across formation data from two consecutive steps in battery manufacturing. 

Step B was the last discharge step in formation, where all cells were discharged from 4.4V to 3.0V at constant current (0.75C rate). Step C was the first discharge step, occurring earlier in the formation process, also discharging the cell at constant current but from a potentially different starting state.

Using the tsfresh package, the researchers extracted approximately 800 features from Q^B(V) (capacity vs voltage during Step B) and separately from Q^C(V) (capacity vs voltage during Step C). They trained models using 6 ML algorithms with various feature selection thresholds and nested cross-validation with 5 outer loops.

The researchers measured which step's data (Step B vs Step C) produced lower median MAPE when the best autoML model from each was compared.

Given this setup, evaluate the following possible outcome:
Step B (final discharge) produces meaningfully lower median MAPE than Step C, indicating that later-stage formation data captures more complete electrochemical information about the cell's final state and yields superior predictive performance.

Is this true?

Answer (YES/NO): YES